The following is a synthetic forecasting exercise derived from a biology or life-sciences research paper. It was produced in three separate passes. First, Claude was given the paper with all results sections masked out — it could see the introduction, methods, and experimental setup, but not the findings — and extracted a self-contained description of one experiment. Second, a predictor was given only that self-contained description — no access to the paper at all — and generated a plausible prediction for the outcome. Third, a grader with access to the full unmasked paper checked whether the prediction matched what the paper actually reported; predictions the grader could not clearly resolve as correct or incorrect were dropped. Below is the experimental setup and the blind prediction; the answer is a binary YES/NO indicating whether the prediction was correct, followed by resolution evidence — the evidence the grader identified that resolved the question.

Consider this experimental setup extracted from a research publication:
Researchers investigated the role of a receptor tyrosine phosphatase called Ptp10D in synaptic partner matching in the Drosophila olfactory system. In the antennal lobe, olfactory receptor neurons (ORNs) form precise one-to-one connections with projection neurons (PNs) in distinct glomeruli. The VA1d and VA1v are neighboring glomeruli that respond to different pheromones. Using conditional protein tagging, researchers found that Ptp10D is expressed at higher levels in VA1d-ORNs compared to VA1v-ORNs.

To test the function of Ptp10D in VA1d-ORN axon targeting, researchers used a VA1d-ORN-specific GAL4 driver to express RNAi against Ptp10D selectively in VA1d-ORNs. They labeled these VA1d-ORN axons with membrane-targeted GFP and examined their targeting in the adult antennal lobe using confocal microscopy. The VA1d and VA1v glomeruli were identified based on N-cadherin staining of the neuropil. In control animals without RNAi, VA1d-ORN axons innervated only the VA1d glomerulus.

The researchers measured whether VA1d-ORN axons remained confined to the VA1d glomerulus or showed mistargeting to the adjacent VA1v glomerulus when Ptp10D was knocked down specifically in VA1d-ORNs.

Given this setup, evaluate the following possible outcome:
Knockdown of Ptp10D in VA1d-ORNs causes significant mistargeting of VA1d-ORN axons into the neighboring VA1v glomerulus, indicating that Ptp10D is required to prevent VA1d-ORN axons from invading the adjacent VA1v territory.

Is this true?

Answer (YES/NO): YES